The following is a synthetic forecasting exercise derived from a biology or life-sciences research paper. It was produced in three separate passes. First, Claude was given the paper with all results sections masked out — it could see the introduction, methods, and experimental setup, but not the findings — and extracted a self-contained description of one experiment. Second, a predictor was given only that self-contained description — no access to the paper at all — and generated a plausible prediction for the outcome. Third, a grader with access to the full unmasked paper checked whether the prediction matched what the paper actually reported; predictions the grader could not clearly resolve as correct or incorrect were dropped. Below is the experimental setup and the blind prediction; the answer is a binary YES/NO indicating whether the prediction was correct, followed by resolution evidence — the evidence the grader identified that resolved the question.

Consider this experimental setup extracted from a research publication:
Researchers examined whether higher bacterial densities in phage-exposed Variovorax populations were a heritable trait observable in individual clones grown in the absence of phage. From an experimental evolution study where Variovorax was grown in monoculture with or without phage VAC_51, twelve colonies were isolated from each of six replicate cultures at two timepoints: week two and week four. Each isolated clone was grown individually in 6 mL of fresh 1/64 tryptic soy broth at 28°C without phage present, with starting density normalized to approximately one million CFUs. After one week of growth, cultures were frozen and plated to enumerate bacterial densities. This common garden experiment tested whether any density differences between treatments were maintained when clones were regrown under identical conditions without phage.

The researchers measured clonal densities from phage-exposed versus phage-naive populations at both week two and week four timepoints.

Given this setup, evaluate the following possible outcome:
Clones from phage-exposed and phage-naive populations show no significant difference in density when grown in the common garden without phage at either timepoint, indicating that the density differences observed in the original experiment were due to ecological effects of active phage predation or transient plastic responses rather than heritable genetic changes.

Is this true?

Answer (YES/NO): NO